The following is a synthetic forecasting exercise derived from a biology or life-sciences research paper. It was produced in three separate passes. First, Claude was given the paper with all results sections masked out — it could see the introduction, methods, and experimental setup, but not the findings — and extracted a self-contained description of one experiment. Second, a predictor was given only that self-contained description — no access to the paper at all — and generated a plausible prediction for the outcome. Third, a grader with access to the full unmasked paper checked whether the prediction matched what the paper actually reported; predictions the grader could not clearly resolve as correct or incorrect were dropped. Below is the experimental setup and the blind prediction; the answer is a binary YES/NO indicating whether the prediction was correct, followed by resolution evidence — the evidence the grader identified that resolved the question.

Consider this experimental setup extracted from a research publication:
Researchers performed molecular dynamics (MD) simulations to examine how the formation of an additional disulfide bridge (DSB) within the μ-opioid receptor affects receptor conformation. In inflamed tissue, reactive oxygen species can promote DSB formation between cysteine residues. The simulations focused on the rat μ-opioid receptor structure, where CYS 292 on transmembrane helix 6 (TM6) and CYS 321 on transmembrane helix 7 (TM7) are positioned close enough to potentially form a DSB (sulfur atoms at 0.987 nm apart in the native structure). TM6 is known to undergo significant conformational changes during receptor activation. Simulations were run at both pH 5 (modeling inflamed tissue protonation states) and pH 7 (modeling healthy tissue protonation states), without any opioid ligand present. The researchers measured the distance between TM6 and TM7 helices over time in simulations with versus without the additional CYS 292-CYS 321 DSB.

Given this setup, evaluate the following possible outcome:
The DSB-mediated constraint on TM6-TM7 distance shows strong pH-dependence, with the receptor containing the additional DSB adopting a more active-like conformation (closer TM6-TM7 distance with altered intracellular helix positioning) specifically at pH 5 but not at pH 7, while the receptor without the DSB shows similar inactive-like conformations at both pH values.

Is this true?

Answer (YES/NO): NO